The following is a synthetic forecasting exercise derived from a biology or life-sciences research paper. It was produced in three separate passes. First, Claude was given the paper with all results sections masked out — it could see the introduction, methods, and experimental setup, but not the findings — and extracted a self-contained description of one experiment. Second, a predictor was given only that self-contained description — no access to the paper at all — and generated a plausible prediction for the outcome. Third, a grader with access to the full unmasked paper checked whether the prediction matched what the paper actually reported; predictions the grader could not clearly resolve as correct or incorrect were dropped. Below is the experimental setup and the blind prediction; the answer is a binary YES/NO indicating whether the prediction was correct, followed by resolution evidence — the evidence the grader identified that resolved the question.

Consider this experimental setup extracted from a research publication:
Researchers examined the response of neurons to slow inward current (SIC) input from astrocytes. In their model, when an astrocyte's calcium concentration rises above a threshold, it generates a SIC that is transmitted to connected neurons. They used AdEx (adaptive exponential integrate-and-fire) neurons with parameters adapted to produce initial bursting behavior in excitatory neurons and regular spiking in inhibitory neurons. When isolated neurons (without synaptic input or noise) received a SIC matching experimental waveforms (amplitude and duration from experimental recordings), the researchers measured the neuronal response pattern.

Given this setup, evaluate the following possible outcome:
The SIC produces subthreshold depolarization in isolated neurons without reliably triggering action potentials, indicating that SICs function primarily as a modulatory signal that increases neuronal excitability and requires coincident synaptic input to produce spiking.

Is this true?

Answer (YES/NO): NO